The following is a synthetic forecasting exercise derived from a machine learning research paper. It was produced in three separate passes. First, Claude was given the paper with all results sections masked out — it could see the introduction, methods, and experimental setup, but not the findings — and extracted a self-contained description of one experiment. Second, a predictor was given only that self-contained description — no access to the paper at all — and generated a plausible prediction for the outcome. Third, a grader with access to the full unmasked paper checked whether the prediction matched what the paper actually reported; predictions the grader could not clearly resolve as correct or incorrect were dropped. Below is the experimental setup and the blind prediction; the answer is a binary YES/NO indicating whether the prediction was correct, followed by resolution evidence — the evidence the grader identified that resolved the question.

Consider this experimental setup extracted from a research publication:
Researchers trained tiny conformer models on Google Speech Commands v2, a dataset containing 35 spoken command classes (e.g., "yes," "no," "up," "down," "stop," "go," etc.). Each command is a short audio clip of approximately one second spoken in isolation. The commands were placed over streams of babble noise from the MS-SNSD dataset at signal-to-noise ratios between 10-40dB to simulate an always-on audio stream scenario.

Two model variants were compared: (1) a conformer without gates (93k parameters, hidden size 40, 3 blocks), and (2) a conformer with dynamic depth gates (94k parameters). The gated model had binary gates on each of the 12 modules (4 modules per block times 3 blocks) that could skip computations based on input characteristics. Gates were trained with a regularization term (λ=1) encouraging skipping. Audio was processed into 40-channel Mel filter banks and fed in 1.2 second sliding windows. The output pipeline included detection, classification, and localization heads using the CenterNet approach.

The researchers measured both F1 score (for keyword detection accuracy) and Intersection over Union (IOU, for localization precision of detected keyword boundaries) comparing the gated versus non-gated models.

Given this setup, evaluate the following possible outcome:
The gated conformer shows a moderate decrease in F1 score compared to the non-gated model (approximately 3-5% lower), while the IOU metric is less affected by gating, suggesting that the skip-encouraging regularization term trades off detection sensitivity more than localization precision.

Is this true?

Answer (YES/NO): NO